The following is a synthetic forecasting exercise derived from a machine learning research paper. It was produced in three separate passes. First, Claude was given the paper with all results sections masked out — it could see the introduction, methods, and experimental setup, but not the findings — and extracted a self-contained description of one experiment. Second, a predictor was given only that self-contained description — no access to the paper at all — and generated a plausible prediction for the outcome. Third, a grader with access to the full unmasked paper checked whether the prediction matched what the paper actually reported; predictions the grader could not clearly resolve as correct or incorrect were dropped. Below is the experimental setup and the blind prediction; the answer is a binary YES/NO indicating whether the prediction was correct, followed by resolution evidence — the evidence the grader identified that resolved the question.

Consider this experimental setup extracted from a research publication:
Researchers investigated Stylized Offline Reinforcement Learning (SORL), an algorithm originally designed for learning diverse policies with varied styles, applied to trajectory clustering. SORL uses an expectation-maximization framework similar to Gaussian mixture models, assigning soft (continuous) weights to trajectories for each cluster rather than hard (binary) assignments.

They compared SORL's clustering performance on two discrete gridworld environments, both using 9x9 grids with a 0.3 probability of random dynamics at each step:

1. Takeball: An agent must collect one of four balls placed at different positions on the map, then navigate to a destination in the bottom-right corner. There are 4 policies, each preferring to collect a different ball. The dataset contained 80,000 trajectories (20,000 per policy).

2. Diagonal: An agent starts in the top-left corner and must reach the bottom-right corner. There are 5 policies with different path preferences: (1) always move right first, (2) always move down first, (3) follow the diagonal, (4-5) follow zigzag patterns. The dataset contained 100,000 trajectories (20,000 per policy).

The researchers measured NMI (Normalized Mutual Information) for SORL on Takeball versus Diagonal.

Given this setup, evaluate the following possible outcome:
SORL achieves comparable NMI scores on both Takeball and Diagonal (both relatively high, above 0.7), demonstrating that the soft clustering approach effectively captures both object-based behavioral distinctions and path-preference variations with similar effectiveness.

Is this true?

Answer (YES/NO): NO